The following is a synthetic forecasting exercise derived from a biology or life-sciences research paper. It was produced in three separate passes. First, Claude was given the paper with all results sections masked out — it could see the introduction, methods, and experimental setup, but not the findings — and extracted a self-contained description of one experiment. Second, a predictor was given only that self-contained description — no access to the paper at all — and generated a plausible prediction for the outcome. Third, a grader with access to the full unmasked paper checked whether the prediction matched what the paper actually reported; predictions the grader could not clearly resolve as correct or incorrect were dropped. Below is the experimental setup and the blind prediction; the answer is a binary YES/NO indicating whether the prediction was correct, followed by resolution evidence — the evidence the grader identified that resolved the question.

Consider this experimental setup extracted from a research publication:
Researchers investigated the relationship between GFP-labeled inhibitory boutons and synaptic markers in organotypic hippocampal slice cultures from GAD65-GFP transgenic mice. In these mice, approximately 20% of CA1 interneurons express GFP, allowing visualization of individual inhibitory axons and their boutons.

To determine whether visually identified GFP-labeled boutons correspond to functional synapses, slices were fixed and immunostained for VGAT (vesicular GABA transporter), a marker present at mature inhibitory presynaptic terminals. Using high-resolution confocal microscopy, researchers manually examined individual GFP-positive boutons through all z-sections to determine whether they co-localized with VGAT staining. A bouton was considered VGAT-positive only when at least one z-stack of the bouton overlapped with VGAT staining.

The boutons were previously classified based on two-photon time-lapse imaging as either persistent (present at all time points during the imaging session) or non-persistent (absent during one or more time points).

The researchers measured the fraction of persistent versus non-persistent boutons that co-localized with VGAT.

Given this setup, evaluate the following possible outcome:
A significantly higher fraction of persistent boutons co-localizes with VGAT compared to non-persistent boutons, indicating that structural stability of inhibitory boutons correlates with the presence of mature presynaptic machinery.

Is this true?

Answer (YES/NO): NO